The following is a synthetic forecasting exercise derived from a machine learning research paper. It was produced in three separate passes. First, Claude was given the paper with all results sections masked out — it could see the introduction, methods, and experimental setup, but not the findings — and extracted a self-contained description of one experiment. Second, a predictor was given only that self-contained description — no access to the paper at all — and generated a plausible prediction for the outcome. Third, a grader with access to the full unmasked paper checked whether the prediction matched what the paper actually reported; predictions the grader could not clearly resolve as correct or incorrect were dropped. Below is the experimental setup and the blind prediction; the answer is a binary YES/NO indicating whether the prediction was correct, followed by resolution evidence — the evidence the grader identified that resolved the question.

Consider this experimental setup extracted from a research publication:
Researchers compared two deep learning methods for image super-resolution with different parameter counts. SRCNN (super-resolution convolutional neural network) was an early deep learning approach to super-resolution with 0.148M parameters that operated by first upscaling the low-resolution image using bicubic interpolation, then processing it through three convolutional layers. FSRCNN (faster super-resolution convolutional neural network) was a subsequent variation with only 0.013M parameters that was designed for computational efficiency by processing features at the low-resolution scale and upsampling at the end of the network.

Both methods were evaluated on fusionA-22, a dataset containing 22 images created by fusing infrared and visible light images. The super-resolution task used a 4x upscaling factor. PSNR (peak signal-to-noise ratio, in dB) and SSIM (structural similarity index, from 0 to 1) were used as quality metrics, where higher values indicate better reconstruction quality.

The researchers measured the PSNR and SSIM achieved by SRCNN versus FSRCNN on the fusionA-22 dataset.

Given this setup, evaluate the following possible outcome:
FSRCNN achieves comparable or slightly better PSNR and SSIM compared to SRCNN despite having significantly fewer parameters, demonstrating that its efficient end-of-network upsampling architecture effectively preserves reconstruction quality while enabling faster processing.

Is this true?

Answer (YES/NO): YES